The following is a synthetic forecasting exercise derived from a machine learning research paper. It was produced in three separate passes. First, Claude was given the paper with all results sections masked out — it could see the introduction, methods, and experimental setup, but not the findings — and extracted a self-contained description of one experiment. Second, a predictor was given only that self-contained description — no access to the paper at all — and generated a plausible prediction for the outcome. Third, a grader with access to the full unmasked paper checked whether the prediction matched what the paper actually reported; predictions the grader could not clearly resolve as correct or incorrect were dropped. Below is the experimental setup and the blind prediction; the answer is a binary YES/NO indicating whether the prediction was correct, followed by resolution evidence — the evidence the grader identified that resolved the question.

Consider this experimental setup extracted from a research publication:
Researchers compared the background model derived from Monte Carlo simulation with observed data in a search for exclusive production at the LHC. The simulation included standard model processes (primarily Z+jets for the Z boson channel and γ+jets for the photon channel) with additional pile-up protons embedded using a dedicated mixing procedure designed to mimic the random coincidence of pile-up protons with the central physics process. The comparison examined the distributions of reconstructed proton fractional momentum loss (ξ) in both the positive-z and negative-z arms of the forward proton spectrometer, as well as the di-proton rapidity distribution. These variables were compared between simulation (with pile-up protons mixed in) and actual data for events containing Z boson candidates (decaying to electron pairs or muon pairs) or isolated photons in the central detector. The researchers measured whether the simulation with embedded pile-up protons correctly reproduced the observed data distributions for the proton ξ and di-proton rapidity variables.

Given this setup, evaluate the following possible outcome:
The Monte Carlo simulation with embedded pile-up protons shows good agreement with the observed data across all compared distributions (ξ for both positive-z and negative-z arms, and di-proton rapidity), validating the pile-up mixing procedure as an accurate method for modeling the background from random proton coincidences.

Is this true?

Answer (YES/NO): YES